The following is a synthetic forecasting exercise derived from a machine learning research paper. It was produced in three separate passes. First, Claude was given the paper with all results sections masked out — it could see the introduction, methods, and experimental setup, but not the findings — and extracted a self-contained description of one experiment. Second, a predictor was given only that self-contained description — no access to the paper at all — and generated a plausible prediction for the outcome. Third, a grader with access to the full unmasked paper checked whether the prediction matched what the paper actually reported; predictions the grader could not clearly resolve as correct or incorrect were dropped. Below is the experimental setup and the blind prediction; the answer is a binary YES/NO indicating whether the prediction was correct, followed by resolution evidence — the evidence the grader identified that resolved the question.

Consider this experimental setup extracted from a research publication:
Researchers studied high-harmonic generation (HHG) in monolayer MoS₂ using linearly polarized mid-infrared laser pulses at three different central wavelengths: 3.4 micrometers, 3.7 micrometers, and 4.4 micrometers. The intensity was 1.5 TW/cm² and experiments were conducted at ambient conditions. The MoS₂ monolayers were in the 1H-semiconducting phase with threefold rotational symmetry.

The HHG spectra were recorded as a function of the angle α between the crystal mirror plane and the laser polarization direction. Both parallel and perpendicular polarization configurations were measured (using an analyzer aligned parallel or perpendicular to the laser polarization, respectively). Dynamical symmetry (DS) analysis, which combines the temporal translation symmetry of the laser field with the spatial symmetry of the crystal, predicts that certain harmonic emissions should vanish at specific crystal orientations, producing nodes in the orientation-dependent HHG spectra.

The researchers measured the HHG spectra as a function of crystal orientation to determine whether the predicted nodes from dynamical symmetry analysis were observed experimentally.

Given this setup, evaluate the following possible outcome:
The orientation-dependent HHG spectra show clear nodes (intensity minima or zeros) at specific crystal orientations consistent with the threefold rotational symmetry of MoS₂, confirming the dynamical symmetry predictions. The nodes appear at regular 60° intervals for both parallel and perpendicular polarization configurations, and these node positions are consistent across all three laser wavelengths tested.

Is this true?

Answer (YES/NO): NO